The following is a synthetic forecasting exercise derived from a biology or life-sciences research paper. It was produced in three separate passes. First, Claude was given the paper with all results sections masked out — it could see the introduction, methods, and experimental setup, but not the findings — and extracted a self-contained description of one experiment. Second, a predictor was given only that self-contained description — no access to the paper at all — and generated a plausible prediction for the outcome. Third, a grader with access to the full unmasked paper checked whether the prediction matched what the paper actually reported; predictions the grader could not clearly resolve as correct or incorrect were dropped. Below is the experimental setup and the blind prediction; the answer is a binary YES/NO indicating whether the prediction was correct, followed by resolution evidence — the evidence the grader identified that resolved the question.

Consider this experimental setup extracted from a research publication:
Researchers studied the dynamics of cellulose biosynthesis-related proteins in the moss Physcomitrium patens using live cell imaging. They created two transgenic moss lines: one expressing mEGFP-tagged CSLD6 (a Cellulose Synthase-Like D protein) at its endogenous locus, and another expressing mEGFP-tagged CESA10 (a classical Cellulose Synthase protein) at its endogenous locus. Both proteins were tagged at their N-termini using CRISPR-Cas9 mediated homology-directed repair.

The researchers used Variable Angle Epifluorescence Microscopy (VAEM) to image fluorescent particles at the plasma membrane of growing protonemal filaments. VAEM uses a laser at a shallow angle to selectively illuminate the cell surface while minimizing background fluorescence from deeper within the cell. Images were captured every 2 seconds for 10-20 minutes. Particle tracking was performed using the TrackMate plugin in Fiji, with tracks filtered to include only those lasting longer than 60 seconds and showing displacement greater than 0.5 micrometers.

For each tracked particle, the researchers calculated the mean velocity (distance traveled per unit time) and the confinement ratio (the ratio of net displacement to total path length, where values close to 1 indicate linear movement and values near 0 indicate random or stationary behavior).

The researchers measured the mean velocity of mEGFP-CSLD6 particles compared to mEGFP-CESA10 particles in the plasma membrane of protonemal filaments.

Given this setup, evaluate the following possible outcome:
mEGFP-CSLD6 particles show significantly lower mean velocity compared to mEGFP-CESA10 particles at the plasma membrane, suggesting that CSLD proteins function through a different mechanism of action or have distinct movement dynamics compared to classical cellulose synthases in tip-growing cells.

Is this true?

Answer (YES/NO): NO